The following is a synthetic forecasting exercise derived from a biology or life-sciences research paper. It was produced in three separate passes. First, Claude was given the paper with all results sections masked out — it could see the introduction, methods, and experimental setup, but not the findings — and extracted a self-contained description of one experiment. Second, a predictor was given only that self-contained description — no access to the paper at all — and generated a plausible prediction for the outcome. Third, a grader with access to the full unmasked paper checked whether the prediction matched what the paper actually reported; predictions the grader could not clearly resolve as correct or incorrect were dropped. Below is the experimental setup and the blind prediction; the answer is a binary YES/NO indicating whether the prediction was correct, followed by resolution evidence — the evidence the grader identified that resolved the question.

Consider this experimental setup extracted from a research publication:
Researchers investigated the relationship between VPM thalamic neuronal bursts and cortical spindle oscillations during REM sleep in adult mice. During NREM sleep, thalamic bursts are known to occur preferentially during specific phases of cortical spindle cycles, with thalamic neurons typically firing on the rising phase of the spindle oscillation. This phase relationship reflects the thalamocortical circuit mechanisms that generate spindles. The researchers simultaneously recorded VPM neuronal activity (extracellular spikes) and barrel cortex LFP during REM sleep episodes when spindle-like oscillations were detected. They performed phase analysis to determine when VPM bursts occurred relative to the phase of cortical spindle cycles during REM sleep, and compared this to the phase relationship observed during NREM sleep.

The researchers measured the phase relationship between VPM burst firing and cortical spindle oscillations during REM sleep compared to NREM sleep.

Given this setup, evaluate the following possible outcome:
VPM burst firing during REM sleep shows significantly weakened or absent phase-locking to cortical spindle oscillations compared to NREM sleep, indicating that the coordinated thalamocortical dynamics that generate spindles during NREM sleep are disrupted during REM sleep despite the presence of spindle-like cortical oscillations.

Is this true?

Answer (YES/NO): NO